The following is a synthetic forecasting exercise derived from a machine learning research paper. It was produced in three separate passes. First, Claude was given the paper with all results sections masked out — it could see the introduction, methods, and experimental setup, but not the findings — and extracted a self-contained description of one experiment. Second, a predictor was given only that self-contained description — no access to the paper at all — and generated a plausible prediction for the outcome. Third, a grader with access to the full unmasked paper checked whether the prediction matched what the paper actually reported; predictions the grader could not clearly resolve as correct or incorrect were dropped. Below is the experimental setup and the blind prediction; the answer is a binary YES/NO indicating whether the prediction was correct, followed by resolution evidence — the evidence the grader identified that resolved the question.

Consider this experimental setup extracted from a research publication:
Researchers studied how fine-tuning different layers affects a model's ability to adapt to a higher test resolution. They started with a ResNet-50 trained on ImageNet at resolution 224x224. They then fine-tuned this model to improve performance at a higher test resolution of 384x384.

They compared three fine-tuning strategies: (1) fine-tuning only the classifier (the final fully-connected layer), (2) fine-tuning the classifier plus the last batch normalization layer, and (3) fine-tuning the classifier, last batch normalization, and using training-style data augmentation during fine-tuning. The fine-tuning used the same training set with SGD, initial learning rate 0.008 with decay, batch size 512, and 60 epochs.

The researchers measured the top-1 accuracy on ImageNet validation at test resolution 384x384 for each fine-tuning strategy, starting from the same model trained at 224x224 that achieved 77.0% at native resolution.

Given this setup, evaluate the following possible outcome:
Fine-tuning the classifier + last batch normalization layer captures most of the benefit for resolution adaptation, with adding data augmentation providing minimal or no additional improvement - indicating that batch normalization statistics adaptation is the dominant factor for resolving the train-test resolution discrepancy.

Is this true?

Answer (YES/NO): NO